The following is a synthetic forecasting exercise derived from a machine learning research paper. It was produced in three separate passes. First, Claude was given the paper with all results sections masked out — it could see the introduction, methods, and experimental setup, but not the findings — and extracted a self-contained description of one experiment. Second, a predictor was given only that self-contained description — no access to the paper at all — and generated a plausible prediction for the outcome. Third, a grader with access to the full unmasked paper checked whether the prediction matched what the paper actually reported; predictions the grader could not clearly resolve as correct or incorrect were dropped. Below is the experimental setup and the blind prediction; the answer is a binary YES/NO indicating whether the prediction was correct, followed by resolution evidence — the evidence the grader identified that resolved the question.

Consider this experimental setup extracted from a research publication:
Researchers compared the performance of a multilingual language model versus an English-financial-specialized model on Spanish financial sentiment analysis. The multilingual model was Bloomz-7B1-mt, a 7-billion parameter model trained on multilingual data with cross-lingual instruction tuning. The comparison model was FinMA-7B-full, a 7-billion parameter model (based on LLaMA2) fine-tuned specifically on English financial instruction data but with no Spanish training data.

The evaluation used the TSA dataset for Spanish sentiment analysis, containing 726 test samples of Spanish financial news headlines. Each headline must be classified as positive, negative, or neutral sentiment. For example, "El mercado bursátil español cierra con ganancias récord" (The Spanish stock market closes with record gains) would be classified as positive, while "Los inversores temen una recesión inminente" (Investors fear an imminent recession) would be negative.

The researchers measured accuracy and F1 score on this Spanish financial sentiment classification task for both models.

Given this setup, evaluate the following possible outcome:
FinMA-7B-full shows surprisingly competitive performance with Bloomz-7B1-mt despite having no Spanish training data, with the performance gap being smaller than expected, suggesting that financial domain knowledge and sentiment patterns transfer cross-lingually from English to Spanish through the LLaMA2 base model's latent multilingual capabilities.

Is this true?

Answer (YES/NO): NO